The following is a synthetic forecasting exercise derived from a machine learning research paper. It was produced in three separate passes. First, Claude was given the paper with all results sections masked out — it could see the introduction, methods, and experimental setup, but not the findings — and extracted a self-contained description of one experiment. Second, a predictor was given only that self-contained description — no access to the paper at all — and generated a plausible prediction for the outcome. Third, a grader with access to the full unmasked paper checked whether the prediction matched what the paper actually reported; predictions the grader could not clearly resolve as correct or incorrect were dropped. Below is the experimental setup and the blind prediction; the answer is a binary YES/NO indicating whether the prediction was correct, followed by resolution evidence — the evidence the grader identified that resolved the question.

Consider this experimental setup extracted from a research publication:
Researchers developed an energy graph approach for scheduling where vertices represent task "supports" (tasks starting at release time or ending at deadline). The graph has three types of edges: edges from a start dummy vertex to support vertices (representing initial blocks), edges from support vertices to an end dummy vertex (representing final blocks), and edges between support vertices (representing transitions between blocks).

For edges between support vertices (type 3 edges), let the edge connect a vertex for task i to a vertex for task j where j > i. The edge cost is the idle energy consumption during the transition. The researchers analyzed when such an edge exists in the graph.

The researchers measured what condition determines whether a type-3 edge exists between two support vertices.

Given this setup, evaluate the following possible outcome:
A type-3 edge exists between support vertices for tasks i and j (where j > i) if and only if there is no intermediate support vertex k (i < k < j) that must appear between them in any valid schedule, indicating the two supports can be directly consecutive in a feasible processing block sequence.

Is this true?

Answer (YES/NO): NO